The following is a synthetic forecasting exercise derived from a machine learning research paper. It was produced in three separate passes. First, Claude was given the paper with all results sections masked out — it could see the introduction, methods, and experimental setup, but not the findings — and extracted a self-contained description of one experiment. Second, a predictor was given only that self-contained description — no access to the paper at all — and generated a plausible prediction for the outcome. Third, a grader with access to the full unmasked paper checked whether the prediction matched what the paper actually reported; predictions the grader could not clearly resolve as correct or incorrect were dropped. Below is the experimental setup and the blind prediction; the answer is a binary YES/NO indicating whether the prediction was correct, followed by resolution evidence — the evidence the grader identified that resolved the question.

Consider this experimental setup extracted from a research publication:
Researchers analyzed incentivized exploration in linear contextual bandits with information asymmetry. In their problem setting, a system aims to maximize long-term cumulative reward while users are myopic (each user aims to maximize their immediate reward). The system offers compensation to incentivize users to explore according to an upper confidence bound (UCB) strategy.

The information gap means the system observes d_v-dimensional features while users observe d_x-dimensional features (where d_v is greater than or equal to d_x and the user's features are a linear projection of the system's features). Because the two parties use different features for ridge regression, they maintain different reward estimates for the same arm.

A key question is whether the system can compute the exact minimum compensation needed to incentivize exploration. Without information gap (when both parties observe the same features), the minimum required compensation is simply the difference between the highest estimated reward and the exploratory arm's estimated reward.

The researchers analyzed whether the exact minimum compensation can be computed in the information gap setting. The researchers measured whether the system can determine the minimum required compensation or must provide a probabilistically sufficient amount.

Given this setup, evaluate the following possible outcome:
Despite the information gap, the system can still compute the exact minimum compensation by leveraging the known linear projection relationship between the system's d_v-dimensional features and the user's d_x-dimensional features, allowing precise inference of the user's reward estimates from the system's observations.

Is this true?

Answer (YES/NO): NO